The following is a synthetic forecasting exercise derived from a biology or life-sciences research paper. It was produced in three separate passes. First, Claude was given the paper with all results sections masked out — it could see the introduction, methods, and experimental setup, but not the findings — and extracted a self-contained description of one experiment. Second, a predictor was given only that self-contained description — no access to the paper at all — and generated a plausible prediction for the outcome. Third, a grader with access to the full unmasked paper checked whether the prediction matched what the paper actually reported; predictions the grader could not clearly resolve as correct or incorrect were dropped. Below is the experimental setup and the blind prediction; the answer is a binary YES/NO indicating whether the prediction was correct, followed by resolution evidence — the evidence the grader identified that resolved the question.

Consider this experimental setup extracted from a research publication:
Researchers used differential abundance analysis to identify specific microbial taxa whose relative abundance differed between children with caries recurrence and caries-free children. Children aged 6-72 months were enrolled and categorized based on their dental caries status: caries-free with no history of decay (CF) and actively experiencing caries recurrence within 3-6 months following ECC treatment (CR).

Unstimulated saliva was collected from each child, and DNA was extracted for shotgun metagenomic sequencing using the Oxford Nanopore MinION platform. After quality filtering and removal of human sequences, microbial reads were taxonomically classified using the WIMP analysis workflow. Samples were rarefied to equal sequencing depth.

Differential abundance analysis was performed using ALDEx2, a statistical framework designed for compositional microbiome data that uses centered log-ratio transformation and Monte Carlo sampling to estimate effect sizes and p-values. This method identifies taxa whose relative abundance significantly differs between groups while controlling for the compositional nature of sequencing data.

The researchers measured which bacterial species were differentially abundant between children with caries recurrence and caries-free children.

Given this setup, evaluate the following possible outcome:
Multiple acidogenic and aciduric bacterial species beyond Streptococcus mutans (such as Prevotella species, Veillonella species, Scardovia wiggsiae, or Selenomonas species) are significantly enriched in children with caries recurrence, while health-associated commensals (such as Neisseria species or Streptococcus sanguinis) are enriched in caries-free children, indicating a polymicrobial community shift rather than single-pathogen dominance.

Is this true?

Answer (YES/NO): NO